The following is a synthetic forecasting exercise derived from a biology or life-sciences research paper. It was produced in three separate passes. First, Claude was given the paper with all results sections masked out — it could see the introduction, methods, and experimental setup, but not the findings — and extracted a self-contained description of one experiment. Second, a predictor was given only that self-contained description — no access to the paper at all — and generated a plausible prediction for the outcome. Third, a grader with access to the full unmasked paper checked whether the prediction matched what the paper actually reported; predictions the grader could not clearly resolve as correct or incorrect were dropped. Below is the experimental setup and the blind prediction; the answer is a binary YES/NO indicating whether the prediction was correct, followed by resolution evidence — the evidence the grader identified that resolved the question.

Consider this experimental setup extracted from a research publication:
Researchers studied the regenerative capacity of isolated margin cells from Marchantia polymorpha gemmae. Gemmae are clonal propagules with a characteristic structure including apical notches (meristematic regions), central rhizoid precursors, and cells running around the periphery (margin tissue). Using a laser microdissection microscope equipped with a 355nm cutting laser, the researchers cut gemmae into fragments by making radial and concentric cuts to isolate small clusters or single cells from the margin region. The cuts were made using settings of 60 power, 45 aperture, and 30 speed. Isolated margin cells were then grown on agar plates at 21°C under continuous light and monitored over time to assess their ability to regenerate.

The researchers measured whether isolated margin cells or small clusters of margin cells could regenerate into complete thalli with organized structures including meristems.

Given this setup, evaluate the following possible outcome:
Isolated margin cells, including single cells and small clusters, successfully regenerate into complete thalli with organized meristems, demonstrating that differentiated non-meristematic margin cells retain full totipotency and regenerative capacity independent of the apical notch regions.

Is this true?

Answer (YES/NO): YES